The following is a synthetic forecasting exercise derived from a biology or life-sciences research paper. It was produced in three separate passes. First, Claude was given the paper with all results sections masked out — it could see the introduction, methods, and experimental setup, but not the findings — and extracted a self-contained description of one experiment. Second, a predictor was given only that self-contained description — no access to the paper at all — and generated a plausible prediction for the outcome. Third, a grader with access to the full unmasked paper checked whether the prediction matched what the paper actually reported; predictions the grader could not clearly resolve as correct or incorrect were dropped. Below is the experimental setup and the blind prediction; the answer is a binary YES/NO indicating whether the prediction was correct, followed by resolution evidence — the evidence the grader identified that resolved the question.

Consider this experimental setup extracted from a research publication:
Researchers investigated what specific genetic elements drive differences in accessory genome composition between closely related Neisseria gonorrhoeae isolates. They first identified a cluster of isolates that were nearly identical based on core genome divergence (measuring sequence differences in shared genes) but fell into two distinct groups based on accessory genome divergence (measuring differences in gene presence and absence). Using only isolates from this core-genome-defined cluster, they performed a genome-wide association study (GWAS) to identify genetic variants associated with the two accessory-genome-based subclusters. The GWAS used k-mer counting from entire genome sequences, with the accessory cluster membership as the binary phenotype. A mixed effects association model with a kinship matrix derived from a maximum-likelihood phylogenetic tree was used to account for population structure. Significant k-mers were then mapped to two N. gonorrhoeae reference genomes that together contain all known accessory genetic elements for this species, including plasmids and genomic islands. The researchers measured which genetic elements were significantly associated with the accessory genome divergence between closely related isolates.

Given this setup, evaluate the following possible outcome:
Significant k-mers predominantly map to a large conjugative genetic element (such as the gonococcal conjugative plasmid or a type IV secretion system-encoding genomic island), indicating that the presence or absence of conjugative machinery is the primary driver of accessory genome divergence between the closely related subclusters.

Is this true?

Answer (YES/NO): YES